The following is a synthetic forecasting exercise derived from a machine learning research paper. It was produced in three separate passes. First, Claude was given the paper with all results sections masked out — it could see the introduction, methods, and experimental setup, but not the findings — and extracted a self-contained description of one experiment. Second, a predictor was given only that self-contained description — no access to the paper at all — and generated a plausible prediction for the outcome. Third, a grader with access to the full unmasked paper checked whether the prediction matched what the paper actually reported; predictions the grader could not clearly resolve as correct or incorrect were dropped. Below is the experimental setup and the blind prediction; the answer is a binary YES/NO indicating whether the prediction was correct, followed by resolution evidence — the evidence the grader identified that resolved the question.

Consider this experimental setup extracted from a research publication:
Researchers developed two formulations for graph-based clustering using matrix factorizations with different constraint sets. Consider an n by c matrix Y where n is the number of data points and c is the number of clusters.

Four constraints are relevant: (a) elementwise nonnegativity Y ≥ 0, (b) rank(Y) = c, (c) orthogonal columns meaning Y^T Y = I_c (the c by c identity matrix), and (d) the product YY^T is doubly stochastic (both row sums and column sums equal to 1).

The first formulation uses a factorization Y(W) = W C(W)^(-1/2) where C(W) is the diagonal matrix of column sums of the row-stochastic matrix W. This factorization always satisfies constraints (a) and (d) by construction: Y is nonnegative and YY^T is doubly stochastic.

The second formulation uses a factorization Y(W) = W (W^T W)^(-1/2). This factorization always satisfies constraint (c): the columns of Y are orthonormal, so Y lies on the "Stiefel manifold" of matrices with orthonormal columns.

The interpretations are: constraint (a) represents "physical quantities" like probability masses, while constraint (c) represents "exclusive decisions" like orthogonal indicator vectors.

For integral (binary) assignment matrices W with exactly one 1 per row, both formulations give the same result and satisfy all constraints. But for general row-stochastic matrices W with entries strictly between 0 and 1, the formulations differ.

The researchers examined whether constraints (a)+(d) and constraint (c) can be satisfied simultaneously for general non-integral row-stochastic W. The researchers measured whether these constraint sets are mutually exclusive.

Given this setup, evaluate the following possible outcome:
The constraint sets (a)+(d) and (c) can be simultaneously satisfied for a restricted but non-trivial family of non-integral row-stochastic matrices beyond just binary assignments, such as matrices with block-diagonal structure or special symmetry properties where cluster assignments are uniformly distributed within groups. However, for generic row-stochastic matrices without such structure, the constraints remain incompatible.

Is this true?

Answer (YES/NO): NO